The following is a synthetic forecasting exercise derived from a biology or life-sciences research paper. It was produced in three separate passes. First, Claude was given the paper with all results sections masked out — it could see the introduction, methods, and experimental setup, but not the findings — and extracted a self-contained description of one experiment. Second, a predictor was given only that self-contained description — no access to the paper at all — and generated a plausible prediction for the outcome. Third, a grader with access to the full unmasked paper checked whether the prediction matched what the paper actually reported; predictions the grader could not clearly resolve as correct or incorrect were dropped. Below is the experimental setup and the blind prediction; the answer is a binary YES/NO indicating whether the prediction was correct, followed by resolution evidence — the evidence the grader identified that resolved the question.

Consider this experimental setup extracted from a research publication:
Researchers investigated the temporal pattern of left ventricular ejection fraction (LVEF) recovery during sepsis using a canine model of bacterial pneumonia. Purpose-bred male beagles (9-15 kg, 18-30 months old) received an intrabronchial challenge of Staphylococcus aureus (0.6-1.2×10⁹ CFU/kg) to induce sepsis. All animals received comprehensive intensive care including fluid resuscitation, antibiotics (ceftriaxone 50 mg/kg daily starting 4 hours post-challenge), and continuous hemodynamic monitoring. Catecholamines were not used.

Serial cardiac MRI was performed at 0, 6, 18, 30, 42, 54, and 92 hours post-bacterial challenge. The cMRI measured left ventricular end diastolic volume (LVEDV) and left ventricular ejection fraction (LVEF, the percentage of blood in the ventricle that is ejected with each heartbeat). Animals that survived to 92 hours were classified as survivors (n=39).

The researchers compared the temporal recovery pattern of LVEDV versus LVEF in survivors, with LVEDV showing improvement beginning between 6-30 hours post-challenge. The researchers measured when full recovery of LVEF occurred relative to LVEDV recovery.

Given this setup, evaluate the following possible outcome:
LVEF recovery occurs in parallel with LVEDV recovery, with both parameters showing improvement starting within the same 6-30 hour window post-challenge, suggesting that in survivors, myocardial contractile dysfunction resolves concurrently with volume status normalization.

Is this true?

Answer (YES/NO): NO